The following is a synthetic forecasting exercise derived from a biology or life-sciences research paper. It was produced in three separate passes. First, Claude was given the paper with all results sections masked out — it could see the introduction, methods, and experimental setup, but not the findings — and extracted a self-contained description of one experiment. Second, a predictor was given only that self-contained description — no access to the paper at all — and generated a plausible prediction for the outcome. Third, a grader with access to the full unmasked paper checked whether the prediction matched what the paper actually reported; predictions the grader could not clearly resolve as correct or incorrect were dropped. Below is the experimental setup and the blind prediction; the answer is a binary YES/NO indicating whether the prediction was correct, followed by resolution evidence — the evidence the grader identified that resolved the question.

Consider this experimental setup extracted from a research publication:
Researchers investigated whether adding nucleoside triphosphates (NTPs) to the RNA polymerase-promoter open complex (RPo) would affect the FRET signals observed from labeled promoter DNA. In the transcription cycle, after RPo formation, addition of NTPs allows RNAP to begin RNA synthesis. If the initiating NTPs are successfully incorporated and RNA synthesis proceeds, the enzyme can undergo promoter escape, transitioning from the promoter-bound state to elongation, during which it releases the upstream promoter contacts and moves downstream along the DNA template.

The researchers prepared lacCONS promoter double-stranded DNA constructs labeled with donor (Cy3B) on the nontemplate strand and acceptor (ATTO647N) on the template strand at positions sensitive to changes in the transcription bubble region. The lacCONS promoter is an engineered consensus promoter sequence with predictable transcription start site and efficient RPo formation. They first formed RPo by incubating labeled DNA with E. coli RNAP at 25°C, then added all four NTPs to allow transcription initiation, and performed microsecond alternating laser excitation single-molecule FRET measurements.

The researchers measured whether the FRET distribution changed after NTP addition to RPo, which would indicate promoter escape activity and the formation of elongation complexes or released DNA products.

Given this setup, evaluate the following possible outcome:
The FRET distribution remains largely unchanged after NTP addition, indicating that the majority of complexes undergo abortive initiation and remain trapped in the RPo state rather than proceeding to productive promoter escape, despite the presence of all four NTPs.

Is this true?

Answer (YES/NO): NO